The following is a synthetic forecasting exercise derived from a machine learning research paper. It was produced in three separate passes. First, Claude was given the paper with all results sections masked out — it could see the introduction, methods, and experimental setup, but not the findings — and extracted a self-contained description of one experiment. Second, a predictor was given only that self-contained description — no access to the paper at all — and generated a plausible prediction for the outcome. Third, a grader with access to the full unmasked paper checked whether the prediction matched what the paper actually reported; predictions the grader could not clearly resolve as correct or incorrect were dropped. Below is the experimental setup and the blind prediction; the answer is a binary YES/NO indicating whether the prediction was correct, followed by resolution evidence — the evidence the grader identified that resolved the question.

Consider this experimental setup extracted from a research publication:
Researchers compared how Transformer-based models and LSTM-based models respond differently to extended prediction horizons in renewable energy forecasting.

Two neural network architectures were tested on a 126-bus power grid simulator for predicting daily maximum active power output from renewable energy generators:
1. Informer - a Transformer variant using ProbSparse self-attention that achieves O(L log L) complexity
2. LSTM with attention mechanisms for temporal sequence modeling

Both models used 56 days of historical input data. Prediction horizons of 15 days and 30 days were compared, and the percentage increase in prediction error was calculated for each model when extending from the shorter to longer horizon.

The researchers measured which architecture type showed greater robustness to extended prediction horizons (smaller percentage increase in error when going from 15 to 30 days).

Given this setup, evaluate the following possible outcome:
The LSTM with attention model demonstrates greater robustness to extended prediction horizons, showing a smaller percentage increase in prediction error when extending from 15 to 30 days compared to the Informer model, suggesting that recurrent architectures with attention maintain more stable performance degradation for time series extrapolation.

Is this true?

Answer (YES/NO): YES